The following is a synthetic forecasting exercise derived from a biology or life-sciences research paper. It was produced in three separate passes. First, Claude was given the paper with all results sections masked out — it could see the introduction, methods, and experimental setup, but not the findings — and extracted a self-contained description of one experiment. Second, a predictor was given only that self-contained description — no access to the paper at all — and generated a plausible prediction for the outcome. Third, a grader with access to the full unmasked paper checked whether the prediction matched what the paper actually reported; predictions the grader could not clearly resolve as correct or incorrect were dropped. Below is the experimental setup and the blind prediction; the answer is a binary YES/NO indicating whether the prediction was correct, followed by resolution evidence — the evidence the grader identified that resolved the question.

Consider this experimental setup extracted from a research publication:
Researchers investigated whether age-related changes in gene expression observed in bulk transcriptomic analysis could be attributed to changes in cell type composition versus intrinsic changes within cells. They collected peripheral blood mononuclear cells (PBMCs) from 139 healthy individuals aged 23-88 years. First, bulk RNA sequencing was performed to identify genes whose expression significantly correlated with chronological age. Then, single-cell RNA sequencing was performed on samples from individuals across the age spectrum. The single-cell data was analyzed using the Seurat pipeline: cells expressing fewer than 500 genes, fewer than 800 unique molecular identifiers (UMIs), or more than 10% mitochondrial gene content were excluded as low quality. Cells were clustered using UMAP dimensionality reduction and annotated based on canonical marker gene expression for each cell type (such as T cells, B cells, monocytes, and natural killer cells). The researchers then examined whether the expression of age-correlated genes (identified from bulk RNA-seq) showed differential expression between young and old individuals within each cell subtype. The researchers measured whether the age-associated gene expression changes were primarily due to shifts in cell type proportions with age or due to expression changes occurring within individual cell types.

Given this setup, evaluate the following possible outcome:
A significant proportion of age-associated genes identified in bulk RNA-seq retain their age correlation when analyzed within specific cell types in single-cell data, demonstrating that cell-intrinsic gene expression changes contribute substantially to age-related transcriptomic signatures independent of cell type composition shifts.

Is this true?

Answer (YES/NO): NO